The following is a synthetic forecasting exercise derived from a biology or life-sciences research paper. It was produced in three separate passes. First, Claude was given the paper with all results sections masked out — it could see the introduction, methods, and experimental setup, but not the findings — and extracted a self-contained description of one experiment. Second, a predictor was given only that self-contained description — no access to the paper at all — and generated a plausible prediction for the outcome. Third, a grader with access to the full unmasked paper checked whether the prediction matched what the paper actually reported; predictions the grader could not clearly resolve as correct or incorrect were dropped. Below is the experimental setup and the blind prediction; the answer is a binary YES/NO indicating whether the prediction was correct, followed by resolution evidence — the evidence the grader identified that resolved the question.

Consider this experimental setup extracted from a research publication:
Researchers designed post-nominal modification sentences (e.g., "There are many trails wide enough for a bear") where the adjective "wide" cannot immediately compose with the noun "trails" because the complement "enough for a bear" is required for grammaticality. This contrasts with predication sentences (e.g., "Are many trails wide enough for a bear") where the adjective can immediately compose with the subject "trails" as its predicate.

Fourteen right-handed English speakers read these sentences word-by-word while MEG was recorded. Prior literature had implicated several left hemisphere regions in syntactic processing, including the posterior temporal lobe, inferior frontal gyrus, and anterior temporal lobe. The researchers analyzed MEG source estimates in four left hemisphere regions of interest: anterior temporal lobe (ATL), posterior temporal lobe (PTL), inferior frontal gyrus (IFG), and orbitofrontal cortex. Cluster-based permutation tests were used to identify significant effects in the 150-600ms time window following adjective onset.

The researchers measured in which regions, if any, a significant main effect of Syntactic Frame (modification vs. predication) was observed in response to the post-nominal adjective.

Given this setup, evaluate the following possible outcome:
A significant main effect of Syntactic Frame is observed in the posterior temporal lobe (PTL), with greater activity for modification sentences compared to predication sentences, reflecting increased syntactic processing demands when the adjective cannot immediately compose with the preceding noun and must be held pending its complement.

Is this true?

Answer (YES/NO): NO